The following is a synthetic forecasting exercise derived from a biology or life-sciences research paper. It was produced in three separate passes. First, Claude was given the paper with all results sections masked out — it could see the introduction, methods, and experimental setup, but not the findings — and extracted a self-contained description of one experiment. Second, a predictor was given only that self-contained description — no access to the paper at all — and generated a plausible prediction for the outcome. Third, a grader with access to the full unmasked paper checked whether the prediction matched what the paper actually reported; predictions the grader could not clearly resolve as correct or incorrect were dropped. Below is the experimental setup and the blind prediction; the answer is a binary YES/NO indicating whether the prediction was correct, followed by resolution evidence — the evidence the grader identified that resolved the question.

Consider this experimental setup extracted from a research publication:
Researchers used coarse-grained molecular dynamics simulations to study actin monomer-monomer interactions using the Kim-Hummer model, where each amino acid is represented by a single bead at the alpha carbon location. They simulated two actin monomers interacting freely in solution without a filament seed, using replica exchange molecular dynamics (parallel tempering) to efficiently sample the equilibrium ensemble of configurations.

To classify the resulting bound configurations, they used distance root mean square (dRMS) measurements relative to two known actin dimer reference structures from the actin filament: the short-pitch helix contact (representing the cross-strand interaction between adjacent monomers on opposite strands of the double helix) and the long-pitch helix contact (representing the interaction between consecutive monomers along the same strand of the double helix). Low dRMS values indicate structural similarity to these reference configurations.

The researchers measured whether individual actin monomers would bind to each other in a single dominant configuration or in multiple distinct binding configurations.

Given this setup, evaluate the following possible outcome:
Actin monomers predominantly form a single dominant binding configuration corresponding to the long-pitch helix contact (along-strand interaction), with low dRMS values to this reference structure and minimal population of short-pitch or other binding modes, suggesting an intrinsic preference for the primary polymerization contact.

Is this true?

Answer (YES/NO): NO